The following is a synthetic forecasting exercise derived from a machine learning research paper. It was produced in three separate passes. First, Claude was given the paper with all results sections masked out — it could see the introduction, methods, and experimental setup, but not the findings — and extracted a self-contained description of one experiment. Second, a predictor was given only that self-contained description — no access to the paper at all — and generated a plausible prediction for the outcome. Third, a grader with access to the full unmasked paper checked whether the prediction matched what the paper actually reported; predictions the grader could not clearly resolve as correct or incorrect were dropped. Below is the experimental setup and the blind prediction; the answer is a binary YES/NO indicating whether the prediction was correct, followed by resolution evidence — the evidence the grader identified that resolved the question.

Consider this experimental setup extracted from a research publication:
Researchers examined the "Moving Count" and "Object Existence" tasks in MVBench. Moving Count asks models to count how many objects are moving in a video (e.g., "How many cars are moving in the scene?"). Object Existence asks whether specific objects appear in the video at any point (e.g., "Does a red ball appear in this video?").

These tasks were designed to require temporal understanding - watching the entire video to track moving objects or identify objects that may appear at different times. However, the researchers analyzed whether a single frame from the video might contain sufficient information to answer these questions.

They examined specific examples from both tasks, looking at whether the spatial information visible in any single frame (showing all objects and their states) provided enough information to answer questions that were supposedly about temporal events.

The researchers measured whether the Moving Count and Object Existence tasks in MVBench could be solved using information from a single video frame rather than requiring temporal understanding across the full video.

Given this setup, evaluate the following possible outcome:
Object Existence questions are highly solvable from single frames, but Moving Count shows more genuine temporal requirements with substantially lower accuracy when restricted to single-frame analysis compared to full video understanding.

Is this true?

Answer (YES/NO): NO